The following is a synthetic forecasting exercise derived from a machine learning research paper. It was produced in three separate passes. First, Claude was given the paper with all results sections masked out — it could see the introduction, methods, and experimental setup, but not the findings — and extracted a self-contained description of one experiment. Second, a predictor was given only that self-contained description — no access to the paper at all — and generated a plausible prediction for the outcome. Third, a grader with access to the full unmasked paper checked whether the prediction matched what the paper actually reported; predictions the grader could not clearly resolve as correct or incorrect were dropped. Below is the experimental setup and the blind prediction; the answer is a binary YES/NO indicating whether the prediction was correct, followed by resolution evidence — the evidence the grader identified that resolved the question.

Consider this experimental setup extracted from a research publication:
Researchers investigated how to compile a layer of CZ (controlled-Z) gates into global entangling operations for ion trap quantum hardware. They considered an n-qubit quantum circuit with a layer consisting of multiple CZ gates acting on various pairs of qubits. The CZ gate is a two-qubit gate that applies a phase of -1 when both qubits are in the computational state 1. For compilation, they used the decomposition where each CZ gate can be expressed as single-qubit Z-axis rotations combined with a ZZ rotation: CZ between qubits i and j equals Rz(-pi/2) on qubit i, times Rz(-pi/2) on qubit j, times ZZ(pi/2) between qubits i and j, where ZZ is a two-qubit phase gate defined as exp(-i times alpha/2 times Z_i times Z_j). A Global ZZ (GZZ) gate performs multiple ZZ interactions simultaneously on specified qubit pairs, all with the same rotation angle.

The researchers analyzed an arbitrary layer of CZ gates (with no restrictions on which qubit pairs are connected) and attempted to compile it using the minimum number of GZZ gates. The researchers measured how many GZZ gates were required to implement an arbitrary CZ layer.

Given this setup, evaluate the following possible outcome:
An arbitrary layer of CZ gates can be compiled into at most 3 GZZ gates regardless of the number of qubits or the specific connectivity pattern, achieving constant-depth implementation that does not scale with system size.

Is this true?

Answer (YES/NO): NO